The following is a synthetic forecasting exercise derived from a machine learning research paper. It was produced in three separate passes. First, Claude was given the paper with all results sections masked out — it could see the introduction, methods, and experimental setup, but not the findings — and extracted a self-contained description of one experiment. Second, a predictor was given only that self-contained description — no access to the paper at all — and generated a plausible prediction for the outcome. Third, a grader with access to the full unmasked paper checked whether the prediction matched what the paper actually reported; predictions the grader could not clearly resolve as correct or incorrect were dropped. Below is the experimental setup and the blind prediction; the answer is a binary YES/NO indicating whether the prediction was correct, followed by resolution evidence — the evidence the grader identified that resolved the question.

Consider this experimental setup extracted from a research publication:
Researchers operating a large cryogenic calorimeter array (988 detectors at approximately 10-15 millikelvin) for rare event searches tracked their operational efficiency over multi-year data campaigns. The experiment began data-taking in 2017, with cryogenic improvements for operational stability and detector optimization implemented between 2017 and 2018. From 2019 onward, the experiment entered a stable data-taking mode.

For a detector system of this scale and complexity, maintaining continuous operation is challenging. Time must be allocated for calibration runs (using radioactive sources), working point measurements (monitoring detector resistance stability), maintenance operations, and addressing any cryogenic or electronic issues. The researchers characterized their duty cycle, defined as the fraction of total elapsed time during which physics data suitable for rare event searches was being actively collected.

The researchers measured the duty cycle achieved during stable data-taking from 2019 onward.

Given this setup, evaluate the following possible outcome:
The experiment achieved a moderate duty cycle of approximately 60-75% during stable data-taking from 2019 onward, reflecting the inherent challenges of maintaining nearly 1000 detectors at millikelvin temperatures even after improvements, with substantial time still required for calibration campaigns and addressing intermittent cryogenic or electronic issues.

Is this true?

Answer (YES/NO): NO